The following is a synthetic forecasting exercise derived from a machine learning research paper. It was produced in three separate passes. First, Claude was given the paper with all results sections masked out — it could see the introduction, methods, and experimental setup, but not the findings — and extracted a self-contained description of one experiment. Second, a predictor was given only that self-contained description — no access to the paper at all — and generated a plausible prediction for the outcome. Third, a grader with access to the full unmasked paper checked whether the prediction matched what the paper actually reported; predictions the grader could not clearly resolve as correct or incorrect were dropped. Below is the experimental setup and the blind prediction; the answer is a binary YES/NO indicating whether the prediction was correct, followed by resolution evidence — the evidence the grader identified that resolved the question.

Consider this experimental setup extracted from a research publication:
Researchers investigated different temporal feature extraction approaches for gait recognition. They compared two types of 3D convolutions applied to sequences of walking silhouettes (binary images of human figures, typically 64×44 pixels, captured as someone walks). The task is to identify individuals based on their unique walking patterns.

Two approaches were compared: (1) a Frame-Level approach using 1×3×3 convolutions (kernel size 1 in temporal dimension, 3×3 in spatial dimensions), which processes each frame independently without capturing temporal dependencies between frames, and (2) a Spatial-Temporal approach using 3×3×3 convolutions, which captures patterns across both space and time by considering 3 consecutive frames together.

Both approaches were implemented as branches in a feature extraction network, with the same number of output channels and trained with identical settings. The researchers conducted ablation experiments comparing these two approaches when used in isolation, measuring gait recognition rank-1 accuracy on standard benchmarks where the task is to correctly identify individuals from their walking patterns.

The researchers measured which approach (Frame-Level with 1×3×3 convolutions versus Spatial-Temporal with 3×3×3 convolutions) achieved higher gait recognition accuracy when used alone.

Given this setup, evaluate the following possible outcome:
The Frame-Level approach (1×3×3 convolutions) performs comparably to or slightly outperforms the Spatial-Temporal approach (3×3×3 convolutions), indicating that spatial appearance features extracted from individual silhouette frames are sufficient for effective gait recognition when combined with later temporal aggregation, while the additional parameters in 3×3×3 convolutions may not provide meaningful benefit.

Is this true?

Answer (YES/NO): NO